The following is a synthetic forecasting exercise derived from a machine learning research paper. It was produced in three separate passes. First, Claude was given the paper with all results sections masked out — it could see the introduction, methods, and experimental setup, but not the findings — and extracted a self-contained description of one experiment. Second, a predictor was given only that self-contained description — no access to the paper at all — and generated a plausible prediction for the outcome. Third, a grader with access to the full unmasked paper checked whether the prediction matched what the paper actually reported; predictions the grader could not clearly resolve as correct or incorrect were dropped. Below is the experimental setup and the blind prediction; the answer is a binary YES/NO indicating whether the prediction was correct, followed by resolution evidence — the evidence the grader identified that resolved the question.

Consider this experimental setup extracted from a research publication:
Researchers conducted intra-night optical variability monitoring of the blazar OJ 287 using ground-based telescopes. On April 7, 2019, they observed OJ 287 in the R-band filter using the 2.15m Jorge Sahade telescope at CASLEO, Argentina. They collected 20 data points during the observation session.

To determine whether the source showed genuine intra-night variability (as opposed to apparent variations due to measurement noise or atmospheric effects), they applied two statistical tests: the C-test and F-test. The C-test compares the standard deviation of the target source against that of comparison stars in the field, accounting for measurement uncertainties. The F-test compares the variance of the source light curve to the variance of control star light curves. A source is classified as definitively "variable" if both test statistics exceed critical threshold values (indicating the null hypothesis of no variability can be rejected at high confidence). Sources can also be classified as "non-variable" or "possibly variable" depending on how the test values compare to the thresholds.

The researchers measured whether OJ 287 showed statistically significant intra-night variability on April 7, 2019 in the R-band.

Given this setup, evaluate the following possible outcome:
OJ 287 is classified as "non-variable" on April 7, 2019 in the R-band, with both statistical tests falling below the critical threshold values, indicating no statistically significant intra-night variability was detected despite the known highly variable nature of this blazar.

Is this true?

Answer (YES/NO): NO